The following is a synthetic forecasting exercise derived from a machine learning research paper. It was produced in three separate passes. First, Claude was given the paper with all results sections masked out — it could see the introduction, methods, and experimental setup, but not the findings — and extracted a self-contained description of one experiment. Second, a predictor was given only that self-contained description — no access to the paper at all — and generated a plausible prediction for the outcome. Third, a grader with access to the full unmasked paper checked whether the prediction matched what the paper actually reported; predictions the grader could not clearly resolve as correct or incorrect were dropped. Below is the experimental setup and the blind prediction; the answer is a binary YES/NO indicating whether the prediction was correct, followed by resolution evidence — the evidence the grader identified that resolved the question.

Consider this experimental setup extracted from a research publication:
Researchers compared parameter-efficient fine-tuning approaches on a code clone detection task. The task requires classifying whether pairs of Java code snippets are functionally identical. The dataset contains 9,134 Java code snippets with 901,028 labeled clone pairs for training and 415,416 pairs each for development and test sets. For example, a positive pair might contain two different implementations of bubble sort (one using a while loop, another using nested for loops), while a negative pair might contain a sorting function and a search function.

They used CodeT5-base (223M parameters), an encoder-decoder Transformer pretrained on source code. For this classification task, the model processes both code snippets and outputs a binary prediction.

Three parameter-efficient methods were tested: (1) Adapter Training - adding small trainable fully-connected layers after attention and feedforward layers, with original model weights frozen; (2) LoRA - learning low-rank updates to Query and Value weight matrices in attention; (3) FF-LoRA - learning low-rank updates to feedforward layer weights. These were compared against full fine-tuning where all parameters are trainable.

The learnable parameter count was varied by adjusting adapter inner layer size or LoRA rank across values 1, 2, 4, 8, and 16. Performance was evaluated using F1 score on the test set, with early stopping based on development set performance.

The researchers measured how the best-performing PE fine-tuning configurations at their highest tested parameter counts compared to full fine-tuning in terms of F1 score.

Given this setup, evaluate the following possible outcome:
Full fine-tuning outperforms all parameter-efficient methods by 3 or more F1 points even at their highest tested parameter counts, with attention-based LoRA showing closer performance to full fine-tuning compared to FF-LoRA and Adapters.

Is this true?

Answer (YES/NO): NO